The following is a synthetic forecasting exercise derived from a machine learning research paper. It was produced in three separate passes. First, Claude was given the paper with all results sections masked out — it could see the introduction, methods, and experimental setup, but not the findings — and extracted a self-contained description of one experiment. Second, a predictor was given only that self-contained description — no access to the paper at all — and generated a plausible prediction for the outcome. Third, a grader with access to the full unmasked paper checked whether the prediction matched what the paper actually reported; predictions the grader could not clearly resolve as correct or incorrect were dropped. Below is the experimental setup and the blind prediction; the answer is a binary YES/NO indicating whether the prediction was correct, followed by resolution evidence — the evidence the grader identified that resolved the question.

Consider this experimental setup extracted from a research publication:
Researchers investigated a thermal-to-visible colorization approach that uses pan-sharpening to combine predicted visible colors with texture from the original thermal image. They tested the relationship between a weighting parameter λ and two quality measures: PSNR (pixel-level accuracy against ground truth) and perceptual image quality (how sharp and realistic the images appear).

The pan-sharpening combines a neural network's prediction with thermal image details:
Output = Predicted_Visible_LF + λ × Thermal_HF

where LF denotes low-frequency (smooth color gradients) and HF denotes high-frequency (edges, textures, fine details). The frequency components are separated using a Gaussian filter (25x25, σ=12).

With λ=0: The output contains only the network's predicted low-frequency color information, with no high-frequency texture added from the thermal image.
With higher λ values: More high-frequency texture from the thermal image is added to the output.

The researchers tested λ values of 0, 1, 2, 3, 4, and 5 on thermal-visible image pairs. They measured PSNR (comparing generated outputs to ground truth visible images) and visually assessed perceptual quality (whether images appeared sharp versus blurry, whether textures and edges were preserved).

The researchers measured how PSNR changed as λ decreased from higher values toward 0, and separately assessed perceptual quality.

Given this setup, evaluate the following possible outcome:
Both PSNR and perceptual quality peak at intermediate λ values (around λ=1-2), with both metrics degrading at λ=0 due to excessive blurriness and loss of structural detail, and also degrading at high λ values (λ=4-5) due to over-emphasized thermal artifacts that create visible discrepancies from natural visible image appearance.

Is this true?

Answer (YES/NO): NO